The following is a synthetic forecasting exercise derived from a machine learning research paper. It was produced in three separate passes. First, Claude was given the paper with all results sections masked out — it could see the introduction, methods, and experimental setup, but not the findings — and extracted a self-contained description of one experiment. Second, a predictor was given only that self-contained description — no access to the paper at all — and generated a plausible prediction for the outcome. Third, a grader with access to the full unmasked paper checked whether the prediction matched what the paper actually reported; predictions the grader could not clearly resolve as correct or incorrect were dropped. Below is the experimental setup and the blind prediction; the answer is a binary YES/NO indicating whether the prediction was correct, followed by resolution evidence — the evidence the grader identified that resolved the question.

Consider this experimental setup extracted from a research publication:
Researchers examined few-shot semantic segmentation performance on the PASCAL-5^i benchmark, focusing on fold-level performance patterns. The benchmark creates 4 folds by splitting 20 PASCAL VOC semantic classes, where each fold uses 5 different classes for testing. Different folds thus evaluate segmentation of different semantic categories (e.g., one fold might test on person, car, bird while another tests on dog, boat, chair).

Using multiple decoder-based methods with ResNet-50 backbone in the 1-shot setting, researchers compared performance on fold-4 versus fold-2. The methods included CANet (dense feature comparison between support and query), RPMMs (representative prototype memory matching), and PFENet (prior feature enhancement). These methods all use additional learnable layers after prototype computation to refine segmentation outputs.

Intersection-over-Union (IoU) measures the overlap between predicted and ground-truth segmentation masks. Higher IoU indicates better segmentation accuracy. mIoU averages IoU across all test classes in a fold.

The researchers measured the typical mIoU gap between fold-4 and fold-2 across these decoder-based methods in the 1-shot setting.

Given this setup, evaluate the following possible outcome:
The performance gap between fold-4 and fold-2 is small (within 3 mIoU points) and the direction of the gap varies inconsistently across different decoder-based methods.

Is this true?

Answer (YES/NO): NO